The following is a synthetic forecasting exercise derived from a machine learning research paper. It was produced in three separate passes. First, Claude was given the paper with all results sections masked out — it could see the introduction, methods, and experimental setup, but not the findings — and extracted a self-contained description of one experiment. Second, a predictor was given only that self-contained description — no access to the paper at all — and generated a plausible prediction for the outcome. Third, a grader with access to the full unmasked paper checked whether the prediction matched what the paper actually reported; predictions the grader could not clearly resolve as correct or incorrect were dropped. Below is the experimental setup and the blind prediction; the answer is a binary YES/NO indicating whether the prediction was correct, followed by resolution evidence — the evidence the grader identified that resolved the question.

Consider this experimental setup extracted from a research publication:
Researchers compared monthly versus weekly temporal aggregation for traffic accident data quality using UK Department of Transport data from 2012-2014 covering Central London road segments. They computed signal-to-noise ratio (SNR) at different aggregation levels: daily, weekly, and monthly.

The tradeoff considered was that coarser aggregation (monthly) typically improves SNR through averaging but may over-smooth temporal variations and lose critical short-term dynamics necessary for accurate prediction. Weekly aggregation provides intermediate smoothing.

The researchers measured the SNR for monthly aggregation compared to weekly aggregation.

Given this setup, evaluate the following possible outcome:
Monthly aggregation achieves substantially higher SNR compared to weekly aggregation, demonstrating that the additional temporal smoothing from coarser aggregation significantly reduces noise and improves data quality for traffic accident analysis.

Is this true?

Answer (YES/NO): NO